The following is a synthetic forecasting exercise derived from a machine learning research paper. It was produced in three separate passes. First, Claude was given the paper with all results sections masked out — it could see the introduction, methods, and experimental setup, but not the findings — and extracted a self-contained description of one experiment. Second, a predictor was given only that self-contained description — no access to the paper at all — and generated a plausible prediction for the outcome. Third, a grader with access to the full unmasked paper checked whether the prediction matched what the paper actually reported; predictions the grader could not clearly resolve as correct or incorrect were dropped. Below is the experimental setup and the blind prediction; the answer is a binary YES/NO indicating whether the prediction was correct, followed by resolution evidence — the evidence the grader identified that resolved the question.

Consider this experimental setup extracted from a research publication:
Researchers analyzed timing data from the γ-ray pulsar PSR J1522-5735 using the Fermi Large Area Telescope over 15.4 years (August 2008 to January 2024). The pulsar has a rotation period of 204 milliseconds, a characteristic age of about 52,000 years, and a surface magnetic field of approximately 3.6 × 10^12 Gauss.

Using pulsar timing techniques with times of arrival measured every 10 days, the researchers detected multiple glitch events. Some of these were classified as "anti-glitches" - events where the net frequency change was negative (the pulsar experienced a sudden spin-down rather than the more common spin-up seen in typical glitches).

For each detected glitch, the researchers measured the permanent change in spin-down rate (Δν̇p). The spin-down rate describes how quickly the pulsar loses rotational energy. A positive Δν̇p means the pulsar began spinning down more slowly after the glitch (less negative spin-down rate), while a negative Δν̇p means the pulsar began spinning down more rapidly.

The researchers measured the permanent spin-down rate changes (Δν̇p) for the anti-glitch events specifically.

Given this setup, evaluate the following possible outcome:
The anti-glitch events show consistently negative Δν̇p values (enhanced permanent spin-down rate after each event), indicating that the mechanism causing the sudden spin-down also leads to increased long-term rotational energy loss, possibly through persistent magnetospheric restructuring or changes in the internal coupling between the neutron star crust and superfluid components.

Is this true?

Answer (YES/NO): NO